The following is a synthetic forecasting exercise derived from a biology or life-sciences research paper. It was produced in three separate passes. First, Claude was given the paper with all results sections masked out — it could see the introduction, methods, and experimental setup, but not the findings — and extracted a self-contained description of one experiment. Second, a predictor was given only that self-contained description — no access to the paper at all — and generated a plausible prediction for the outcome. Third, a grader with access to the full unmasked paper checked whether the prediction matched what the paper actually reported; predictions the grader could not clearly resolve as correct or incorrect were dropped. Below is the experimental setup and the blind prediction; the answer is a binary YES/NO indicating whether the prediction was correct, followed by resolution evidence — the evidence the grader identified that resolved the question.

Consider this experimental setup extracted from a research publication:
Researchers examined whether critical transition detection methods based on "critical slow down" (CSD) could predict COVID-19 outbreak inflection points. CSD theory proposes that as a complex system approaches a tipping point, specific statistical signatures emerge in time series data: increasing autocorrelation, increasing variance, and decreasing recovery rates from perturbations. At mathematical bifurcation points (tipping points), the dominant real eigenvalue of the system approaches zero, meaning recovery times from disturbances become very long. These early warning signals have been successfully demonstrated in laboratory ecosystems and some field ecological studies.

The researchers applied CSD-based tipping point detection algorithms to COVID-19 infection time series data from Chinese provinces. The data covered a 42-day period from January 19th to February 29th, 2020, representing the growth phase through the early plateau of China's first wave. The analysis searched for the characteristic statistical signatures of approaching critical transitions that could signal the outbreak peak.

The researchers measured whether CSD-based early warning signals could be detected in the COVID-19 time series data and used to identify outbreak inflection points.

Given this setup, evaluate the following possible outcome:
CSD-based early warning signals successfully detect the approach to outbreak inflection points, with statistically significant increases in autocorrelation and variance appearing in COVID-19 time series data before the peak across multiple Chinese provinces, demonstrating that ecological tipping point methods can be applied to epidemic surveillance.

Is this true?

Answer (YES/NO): NO